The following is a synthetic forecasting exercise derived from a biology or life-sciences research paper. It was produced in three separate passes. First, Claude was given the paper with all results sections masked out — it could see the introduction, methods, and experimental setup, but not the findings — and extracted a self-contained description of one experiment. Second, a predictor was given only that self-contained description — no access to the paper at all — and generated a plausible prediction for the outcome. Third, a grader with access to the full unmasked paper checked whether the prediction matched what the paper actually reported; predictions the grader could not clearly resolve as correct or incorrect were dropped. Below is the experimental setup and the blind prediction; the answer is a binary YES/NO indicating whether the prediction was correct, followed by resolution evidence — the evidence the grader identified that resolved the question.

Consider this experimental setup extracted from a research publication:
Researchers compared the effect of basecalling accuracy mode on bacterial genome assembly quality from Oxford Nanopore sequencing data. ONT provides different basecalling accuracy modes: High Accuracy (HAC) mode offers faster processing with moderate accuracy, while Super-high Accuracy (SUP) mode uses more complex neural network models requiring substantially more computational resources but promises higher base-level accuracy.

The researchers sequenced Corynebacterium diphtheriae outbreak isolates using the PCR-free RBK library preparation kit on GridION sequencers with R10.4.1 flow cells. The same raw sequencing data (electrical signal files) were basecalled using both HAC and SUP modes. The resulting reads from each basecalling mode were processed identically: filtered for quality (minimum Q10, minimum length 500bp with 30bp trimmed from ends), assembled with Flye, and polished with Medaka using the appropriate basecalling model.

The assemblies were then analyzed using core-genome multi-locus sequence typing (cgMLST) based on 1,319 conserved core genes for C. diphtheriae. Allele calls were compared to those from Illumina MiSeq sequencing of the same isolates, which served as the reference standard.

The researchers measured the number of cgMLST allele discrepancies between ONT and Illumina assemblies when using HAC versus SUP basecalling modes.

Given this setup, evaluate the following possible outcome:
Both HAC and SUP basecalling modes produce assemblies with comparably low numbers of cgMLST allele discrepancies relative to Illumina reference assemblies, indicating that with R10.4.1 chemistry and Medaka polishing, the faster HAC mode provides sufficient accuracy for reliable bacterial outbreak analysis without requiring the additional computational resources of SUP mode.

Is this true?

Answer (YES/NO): YES